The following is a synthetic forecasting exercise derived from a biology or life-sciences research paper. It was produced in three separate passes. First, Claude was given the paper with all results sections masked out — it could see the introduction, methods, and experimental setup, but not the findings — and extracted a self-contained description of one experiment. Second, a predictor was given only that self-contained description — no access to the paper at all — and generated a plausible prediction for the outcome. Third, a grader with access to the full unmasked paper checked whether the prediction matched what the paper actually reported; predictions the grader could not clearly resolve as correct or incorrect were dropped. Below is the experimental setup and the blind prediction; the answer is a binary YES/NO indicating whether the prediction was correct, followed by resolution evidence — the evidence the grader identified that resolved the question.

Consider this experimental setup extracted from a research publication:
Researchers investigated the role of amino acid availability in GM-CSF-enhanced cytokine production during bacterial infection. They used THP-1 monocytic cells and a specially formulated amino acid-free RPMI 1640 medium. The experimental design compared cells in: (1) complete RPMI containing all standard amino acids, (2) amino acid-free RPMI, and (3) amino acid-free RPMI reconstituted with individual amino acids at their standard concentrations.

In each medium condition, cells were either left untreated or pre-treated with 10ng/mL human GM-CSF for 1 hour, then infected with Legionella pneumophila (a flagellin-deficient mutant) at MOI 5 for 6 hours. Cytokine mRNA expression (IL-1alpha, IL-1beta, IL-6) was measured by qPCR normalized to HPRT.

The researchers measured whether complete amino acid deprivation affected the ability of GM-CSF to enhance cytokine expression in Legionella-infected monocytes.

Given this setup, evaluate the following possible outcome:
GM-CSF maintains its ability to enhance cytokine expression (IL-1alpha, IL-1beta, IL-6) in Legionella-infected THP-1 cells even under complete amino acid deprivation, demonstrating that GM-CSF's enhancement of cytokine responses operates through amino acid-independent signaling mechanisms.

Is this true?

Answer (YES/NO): NO